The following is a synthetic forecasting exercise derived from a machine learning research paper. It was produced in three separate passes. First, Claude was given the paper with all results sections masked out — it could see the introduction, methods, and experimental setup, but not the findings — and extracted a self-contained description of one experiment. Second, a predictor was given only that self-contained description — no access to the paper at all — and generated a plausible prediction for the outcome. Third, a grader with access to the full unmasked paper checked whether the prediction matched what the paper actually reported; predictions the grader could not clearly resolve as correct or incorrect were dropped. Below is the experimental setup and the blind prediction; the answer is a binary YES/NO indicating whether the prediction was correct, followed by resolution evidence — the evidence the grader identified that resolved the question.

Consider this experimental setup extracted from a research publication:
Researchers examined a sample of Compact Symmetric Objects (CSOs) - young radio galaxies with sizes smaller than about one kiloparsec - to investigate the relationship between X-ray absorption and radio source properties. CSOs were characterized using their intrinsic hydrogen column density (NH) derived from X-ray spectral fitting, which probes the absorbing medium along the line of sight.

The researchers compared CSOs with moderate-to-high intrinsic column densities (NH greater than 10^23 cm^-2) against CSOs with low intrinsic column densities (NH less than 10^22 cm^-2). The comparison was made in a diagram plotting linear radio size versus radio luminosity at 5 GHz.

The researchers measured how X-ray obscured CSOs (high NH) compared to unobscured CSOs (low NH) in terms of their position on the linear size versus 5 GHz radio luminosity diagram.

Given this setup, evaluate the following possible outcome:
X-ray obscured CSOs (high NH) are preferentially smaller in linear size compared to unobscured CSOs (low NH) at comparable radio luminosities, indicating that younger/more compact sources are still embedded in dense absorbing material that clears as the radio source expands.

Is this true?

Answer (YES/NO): YES